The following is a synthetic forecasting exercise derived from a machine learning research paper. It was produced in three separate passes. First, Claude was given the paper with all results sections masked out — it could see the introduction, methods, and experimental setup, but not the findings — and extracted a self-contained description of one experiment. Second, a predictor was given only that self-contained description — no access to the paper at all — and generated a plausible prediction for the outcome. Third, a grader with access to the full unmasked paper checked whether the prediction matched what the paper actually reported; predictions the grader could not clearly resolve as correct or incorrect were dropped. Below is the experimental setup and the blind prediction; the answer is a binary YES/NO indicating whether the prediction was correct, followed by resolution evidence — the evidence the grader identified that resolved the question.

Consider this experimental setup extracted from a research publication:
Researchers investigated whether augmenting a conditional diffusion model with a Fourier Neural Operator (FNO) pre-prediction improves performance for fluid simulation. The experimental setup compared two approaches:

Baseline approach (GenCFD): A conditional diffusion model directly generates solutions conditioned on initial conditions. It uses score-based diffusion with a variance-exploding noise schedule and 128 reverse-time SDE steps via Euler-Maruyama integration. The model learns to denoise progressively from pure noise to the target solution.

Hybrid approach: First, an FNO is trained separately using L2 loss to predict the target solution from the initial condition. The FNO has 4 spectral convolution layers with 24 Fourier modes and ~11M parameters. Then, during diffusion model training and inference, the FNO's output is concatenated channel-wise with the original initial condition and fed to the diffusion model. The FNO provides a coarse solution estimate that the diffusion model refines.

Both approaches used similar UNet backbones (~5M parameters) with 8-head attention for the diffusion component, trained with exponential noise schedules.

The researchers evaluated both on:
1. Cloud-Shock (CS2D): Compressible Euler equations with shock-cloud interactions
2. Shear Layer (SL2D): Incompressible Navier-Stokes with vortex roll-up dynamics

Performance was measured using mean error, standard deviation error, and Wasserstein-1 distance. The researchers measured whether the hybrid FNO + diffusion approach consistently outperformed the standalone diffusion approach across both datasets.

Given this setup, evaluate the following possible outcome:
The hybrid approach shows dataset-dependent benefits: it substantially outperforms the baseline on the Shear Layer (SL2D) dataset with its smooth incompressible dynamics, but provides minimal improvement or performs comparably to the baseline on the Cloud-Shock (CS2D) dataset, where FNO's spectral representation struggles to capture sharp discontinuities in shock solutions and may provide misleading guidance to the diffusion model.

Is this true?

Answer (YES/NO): NO